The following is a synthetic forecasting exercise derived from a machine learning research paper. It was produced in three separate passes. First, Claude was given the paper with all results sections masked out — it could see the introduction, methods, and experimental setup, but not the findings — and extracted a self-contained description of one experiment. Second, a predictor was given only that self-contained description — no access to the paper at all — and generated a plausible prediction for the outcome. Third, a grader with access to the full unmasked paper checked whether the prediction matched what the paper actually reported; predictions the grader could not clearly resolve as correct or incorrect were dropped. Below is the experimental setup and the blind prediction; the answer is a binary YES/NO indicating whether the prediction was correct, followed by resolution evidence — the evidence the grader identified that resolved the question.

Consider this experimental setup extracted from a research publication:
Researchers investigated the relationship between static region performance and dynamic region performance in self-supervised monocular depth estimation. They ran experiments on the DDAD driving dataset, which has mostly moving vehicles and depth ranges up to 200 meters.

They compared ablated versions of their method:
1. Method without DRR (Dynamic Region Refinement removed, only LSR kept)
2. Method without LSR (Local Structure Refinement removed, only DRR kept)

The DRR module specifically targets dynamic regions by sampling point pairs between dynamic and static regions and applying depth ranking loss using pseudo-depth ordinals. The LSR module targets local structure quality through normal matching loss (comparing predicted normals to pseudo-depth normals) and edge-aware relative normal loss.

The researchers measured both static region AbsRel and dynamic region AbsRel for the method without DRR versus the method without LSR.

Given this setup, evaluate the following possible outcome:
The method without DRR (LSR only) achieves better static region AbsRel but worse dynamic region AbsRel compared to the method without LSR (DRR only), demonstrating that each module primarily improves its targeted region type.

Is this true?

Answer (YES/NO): NO